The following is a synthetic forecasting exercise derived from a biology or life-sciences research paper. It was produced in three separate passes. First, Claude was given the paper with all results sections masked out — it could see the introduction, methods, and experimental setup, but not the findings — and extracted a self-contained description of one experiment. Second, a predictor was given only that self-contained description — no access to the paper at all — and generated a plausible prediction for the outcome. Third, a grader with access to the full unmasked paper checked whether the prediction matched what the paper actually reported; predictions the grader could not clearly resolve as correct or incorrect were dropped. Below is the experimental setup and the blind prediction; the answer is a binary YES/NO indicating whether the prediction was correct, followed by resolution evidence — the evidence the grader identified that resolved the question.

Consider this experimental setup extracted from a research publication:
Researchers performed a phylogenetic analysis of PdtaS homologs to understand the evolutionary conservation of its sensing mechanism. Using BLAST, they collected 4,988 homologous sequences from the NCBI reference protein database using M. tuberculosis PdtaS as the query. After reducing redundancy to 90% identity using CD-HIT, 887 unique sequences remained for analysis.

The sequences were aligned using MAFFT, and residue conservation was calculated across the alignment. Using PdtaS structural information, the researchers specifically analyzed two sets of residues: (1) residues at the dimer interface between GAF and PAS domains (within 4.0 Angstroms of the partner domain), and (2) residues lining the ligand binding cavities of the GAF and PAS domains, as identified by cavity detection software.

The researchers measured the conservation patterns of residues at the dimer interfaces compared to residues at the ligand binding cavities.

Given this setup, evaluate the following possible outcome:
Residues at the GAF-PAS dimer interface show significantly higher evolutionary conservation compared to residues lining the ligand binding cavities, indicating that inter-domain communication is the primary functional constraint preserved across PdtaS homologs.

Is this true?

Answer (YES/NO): YES